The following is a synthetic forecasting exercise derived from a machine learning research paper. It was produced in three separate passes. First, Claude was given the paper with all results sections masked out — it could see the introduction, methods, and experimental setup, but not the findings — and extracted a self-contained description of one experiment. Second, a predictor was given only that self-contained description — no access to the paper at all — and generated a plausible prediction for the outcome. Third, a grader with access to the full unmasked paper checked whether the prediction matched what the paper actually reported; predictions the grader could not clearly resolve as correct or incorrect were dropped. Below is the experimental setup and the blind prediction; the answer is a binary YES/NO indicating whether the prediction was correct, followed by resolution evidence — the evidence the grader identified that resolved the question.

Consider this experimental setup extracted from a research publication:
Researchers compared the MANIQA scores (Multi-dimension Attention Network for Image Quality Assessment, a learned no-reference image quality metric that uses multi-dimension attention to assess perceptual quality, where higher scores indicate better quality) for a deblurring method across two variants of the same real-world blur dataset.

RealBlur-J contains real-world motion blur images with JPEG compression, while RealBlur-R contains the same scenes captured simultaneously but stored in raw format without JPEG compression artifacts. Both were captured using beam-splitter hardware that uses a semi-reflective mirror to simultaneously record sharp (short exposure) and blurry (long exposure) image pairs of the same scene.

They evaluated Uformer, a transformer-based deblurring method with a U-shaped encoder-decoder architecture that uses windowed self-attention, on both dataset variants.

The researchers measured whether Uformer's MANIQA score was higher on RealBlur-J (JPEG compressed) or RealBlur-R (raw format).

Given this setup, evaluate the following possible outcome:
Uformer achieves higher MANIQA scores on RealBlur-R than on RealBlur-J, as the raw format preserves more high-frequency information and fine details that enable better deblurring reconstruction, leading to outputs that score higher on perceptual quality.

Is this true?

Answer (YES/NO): NO